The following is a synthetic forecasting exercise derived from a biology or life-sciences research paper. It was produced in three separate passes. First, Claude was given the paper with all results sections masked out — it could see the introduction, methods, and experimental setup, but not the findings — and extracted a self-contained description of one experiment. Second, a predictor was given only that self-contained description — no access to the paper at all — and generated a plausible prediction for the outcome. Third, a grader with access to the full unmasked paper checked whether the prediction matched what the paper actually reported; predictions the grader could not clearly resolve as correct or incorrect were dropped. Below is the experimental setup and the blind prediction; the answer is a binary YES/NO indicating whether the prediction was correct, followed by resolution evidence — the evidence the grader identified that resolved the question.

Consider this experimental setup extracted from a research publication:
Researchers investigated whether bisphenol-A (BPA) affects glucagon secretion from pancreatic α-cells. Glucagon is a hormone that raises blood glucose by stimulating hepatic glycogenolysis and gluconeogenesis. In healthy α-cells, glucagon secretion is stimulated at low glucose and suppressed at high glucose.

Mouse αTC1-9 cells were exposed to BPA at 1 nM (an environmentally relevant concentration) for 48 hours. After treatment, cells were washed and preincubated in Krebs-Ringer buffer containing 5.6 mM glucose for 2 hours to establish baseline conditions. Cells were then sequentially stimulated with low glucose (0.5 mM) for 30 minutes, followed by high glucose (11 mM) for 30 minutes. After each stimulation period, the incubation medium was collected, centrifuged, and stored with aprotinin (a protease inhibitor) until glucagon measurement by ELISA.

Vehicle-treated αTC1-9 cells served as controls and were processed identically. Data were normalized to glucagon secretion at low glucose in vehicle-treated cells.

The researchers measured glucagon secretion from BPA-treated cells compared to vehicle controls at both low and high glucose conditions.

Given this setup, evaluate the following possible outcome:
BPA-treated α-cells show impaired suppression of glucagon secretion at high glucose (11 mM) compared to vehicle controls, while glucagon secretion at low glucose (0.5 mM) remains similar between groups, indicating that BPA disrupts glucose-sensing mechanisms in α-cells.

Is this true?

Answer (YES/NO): NO